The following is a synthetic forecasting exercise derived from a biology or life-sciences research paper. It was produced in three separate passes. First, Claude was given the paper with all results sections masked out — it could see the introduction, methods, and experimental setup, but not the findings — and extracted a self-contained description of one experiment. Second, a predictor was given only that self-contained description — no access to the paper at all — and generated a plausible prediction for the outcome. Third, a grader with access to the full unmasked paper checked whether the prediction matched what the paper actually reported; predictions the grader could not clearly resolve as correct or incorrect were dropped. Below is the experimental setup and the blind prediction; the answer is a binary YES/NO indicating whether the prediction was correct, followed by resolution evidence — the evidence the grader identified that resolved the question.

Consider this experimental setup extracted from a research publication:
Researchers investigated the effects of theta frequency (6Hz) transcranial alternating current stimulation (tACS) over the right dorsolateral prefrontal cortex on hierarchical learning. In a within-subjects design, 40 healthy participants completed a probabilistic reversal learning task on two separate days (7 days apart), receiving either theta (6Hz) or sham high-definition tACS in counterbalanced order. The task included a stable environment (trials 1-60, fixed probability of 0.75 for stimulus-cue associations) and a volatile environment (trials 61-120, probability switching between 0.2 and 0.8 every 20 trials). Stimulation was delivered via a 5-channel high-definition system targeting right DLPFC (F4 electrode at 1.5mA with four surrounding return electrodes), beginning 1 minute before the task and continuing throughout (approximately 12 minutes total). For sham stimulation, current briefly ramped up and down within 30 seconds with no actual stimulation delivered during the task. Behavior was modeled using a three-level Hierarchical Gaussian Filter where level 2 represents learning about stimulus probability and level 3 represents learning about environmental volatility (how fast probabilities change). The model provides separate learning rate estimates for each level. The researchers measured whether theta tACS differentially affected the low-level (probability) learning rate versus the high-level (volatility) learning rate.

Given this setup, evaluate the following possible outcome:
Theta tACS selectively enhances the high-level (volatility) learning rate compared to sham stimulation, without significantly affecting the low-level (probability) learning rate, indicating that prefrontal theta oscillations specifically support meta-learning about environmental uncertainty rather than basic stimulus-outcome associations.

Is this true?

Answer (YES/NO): NO